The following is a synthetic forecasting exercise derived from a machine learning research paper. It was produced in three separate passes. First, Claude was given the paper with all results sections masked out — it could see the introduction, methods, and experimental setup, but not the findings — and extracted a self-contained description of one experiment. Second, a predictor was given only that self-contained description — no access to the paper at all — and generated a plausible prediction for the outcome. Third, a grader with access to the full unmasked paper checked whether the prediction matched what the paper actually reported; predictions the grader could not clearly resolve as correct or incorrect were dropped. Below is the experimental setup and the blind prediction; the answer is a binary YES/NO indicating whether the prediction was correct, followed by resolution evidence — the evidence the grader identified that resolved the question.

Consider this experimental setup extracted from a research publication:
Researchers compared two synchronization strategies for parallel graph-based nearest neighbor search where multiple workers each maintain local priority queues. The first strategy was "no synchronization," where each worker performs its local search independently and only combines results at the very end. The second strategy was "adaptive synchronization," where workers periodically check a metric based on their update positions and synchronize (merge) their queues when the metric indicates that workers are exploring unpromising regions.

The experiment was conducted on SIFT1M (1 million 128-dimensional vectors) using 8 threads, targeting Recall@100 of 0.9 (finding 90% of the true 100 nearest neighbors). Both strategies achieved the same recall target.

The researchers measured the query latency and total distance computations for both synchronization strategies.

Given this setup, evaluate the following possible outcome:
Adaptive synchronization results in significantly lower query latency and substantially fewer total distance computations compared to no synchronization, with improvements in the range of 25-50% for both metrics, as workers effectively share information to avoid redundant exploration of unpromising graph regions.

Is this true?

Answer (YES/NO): NO